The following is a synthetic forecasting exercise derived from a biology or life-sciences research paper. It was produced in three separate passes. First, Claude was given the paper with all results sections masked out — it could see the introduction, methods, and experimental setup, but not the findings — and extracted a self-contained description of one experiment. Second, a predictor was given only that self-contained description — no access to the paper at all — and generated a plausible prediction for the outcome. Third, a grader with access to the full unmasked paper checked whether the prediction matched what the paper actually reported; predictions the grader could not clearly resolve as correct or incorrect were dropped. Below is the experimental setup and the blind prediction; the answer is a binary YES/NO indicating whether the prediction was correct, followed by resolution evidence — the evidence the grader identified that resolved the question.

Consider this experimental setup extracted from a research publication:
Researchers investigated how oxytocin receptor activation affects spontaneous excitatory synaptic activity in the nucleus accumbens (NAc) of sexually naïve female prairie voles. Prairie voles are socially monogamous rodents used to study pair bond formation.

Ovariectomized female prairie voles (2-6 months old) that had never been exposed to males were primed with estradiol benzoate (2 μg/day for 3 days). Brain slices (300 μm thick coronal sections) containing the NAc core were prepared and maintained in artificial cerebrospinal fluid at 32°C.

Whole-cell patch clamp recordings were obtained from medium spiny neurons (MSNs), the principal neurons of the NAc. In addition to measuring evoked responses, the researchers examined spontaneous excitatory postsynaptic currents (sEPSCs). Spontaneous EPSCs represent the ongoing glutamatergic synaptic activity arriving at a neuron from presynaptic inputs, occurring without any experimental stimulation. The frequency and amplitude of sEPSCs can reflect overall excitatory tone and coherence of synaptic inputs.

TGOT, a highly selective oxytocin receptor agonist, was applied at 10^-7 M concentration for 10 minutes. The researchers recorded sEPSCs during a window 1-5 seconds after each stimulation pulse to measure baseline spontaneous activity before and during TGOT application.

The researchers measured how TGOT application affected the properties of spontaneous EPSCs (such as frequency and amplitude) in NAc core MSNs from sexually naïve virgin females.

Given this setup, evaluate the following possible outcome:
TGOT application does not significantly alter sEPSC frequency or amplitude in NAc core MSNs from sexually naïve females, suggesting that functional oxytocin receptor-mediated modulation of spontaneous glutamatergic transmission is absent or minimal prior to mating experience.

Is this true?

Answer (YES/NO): NO